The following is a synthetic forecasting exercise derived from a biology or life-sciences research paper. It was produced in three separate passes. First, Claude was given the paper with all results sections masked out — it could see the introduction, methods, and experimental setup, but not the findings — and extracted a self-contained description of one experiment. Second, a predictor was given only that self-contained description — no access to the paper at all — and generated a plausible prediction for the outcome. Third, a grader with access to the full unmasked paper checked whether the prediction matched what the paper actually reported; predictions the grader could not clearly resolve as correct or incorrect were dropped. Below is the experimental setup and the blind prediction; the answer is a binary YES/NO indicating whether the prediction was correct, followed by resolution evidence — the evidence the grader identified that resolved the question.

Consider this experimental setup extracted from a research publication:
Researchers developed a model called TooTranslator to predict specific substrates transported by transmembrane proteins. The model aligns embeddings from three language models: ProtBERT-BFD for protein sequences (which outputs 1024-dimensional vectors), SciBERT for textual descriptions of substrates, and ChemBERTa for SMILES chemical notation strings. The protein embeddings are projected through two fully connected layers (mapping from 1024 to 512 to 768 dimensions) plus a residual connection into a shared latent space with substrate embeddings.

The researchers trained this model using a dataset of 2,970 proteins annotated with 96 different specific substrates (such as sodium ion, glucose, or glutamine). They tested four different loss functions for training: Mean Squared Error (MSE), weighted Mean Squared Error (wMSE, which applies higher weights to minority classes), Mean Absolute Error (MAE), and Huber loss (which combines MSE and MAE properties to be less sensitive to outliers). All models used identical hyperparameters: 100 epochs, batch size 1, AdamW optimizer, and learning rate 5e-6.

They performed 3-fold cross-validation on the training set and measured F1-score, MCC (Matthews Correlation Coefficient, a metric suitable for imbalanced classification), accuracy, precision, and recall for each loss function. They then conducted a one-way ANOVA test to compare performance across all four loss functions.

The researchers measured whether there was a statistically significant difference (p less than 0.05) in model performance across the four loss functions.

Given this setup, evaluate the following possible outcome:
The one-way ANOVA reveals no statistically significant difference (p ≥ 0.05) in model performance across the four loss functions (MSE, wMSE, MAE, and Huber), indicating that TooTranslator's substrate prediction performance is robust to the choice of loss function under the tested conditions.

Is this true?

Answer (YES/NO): YES